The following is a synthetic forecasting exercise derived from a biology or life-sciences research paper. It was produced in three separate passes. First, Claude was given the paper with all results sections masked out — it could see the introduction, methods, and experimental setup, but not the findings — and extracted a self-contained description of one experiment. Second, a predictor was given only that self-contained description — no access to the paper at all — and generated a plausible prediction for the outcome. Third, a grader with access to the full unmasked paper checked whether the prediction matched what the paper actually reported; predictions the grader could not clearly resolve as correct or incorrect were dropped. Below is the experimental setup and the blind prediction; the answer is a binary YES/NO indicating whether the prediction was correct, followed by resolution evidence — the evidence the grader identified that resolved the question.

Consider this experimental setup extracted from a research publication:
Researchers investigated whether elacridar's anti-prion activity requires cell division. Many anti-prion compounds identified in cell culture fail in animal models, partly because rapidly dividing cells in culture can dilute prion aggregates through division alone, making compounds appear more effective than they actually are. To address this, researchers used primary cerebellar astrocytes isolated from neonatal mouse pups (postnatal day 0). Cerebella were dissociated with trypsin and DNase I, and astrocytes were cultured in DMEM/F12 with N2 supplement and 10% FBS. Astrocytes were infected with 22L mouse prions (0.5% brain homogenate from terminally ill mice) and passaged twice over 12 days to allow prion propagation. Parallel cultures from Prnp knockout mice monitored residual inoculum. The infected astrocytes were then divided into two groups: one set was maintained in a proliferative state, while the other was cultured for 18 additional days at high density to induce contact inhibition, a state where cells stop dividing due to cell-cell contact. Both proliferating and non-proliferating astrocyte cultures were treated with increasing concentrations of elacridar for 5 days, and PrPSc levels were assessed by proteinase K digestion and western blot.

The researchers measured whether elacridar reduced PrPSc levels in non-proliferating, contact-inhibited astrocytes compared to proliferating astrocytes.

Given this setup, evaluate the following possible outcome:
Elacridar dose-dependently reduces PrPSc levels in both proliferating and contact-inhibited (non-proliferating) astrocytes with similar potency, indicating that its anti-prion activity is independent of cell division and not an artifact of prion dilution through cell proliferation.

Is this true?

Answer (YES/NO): NO